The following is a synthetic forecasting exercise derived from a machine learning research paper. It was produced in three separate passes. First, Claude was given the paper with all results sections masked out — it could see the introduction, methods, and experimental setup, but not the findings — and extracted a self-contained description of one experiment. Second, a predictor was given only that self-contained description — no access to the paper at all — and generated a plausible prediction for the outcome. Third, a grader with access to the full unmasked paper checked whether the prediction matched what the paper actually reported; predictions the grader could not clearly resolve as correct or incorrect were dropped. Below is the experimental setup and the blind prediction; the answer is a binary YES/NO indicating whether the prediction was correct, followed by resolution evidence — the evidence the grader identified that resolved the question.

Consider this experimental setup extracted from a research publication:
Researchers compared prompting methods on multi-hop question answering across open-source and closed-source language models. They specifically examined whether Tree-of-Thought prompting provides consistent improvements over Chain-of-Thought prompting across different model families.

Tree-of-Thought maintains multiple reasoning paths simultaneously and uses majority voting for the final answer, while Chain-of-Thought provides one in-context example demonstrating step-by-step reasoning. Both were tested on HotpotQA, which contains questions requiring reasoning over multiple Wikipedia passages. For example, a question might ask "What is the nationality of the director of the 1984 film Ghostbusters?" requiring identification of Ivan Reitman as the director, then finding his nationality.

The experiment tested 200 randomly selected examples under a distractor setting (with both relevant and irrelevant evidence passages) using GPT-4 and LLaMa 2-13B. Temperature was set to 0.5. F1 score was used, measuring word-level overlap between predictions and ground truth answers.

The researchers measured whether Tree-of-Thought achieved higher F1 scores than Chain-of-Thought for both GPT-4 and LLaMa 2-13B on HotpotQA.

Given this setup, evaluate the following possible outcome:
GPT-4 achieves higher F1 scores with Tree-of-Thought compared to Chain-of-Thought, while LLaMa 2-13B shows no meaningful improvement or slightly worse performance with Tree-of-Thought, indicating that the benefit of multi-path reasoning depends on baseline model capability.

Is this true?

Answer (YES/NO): YES